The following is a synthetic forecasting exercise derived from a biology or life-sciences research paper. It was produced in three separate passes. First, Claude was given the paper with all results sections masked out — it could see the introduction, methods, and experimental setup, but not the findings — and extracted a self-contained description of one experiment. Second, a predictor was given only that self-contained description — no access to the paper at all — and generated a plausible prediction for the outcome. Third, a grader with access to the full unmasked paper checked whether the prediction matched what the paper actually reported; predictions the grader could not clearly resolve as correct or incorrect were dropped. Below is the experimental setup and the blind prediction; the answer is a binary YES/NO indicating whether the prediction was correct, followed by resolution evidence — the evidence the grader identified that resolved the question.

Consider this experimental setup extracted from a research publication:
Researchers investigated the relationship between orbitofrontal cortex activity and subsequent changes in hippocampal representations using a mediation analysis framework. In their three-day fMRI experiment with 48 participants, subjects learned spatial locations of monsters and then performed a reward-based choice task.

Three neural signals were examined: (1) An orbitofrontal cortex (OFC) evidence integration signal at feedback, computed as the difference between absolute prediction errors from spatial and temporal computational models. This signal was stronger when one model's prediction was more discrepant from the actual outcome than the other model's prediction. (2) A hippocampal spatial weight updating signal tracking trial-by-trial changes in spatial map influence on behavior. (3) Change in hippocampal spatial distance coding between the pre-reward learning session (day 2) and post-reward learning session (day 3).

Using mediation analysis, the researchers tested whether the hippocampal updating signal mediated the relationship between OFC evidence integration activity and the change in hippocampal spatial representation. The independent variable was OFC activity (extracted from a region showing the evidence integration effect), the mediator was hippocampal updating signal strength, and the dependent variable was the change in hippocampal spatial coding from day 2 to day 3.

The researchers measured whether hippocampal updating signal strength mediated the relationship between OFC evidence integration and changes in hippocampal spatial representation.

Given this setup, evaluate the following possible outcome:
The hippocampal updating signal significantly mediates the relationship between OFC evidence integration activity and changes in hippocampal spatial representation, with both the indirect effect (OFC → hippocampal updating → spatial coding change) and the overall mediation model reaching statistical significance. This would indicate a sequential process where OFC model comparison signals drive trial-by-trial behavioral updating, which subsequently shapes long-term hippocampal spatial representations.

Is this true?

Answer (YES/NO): YES